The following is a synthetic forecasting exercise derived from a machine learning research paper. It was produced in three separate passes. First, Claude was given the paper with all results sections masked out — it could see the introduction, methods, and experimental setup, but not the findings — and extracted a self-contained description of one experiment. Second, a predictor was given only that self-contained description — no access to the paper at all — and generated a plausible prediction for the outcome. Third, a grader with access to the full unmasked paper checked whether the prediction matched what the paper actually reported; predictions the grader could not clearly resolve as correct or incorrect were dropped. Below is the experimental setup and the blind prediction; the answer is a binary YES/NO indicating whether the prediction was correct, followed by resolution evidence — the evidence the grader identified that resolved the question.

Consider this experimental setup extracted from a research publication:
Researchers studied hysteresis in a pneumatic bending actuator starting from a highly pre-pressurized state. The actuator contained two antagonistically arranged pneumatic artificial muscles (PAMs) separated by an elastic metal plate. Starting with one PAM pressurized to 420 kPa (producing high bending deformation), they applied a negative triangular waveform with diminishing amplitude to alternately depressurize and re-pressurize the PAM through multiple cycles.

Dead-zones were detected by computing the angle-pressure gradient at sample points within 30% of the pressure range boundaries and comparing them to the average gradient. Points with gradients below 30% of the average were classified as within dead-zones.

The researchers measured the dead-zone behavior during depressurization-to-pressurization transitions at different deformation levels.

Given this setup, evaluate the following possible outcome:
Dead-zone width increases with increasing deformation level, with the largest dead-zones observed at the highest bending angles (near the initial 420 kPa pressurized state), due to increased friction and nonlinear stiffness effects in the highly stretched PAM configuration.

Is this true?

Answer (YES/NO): NO